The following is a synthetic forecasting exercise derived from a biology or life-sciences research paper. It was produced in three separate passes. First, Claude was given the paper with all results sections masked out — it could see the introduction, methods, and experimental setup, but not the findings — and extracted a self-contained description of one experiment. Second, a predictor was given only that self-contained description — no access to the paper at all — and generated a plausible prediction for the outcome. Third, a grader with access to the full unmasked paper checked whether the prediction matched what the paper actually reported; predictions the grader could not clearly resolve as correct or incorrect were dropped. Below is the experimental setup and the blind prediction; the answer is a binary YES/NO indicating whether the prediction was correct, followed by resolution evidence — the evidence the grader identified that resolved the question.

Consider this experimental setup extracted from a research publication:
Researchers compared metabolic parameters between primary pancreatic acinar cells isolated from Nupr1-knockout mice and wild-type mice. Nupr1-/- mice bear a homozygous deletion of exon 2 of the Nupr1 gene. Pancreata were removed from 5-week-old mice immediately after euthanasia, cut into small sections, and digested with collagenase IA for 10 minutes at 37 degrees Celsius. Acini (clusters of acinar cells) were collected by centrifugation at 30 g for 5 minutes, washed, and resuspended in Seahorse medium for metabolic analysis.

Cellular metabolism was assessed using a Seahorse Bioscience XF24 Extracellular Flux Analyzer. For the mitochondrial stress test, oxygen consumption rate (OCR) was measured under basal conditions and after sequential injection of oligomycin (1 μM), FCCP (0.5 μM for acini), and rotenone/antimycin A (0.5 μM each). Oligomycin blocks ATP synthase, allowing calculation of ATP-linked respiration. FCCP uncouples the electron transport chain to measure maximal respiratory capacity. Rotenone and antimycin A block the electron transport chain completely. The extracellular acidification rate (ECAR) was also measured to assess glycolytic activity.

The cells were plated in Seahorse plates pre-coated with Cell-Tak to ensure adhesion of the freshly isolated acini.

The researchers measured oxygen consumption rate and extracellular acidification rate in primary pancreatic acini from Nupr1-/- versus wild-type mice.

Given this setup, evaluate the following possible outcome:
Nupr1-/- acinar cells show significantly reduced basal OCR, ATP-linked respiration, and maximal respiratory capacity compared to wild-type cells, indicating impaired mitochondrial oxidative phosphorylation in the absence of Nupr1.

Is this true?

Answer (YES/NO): YES